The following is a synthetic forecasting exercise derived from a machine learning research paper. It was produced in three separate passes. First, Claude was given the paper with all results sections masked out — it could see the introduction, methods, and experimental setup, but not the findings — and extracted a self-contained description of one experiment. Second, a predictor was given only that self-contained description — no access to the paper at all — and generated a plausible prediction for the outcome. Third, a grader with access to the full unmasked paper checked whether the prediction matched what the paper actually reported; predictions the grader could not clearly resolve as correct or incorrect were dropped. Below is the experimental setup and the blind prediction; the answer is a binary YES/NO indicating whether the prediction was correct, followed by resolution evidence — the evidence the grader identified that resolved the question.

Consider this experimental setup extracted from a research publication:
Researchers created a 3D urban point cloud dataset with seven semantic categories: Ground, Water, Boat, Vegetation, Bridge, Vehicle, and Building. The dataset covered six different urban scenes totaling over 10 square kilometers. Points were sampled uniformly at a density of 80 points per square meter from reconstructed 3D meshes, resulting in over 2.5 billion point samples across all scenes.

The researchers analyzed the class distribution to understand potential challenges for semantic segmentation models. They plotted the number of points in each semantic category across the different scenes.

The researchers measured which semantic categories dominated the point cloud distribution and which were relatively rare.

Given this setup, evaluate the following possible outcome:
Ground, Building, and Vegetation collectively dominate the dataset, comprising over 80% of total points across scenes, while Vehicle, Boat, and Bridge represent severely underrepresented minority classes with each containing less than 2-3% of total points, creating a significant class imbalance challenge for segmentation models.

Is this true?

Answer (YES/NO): YES